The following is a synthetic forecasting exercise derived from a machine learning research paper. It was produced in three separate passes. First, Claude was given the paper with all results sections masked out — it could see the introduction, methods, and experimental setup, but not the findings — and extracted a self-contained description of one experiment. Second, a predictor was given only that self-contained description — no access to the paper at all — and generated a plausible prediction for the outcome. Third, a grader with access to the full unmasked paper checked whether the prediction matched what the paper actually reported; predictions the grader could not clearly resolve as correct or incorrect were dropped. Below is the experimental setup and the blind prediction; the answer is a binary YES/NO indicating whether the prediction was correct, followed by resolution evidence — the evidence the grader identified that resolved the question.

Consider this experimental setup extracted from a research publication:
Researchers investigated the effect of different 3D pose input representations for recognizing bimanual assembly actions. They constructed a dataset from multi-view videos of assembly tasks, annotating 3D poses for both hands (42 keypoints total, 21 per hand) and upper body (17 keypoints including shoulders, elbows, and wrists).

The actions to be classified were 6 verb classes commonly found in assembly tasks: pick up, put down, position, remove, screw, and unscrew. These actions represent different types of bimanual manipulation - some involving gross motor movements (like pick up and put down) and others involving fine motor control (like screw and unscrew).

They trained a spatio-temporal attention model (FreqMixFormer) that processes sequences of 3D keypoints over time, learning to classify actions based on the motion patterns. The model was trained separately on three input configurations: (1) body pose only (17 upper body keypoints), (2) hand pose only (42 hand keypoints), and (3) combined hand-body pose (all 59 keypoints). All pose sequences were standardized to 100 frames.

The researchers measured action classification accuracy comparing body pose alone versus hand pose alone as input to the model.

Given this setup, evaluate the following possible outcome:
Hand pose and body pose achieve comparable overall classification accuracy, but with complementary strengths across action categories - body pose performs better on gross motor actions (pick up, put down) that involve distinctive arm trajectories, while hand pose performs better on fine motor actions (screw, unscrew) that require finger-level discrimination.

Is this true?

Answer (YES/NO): NO